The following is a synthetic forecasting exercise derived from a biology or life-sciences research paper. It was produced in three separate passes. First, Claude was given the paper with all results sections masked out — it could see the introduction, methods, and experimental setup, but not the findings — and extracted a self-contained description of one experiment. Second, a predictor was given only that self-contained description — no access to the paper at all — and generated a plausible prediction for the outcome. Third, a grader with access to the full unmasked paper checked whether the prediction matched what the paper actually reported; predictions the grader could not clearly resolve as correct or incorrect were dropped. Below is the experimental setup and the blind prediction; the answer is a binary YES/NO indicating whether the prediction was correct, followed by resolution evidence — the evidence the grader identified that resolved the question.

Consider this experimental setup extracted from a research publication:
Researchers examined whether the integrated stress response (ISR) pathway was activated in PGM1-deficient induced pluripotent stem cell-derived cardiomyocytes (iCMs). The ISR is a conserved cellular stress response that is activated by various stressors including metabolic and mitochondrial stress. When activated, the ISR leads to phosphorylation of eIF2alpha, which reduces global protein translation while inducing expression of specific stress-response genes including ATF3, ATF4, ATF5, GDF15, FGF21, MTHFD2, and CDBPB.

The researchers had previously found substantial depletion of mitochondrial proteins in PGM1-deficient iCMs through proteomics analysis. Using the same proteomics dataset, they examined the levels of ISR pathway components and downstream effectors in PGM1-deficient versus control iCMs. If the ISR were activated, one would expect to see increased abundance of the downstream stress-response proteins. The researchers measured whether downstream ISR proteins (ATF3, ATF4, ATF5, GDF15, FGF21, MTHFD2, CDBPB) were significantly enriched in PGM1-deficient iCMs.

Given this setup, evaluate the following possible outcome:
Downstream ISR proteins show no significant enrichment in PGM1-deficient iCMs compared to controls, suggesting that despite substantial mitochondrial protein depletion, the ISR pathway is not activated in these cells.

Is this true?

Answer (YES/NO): YES